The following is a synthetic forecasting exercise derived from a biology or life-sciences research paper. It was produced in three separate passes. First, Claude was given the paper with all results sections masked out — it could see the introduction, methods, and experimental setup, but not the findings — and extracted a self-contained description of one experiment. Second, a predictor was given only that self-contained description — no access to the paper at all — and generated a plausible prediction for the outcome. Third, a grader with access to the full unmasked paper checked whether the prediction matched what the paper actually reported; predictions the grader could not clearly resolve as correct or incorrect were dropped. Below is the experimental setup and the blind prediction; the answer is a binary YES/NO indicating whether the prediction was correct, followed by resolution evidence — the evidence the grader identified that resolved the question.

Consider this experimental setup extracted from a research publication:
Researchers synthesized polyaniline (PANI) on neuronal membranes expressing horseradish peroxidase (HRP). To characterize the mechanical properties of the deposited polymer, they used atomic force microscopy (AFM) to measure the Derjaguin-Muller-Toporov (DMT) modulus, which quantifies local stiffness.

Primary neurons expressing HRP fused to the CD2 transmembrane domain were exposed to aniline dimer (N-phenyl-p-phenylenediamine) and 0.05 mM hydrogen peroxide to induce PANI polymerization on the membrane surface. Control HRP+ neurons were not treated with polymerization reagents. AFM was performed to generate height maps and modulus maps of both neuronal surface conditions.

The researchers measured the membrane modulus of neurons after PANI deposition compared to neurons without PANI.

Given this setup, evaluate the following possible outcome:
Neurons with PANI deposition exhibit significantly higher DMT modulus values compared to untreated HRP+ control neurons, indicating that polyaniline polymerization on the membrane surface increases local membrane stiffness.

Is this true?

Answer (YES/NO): YES